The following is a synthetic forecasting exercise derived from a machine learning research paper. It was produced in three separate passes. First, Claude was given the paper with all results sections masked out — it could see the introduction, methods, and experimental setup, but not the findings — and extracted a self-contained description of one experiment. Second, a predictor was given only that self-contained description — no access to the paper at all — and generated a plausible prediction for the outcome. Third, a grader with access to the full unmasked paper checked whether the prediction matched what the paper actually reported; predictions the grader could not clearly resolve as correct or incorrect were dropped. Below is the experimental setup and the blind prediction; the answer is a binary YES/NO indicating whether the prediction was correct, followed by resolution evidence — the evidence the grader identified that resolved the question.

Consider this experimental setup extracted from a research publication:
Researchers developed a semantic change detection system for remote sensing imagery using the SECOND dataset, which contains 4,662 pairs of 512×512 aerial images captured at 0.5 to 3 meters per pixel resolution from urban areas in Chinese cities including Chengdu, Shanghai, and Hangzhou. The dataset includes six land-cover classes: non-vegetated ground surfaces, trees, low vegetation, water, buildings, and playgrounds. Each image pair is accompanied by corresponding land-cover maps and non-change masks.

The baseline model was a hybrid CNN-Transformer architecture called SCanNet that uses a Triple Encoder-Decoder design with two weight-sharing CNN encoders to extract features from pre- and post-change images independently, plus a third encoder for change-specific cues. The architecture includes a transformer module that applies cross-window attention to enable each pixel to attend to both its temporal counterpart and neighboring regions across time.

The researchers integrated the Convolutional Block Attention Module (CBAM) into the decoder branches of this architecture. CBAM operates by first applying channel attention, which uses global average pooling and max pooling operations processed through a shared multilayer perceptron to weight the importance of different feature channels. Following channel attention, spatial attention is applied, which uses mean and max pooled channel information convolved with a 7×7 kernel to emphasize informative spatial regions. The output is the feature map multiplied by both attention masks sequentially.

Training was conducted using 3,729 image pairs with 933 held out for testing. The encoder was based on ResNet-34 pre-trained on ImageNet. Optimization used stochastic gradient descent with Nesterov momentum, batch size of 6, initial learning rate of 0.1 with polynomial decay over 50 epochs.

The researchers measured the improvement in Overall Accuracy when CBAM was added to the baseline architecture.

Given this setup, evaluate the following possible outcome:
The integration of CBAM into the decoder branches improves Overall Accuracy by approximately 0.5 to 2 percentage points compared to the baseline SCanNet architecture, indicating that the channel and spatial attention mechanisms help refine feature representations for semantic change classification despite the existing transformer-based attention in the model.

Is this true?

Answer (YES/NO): NO